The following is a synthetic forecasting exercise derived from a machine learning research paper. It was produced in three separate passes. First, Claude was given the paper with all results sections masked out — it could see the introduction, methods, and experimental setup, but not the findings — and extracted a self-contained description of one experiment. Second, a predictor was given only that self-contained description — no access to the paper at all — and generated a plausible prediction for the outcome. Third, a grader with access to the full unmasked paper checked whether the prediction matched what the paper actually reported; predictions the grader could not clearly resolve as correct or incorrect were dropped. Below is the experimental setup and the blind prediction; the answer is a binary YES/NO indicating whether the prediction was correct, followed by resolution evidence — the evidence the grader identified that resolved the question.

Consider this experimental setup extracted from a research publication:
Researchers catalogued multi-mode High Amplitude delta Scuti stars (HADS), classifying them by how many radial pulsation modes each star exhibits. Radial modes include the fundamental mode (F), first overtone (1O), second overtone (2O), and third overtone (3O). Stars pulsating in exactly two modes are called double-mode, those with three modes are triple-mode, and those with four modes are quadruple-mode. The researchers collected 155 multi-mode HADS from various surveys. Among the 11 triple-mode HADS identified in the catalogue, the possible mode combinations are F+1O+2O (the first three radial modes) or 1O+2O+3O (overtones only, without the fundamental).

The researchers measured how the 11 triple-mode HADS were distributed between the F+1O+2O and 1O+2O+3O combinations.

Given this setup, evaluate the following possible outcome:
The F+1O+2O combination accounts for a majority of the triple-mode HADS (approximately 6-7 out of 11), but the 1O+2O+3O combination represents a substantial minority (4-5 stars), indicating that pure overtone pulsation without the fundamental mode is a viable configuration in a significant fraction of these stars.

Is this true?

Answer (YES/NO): NO